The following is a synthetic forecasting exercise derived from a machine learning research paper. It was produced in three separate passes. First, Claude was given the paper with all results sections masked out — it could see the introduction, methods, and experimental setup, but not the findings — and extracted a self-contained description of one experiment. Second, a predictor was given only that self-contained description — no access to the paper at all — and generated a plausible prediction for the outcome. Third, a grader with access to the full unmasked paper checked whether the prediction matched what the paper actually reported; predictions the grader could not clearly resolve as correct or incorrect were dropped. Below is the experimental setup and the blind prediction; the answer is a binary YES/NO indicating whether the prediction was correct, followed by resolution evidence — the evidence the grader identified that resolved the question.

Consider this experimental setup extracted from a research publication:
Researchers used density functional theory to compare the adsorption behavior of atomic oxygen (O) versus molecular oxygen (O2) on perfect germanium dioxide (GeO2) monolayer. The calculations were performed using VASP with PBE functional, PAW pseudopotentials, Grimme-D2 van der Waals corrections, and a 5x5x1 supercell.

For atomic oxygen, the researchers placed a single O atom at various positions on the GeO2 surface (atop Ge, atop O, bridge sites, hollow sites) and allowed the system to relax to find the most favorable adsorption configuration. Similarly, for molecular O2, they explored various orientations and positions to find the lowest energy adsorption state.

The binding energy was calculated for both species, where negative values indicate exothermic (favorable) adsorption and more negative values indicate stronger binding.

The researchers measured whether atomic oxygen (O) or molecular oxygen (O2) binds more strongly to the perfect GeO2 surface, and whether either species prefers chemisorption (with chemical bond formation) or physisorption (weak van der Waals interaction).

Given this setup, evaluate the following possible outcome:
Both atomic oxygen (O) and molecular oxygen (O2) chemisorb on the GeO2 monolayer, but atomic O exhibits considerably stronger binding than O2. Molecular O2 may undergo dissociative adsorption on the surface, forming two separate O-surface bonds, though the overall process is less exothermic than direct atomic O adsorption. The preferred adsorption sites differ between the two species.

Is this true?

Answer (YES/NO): NO